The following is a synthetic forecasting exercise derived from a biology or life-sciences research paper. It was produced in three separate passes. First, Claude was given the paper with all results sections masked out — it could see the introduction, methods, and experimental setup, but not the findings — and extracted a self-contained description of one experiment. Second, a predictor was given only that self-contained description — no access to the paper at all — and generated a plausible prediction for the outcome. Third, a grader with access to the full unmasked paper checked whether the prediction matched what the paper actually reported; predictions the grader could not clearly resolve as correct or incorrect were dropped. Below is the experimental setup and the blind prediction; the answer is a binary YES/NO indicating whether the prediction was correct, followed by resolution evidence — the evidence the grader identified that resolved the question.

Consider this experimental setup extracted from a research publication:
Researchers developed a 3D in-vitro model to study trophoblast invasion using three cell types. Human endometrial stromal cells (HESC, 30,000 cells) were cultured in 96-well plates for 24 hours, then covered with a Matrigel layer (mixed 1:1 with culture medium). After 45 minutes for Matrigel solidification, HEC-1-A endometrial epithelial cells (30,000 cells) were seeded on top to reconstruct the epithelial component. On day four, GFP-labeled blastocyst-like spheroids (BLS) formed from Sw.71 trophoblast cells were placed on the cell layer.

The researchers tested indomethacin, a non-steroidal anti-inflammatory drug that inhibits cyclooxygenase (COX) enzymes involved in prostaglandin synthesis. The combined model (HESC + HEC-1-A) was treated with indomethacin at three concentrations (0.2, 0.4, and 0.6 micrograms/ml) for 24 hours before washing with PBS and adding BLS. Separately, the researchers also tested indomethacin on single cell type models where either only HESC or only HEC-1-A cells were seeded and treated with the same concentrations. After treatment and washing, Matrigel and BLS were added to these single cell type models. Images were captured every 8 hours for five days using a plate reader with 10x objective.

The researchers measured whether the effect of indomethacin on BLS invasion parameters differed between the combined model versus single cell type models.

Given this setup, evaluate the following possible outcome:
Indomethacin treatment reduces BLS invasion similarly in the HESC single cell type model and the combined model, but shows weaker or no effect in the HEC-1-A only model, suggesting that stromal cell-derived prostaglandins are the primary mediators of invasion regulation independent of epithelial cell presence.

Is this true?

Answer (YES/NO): YES